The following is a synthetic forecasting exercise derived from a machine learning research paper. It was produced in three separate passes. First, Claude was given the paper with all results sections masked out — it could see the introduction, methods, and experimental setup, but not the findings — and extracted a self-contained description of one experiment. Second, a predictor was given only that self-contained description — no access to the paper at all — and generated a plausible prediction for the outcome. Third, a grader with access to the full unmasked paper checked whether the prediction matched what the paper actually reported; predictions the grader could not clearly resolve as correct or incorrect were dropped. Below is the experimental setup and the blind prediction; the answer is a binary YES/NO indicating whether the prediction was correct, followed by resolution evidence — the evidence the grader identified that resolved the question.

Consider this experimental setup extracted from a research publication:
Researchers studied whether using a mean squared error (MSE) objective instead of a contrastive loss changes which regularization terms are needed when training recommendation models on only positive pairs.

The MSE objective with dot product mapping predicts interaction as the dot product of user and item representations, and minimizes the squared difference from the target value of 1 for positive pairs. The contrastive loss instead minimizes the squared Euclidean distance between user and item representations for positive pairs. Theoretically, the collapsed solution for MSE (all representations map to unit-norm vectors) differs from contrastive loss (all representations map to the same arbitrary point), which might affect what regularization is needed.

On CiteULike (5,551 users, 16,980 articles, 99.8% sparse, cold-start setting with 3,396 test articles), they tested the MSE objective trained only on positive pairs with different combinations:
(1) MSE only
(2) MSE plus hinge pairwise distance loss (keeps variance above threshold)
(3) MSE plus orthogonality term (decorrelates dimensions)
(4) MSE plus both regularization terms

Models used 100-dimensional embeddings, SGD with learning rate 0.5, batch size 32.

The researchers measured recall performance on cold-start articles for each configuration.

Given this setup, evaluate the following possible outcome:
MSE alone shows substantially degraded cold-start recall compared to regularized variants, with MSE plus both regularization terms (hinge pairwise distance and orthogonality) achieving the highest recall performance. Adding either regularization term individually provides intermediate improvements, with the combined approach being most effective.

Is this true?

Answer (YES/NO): NO